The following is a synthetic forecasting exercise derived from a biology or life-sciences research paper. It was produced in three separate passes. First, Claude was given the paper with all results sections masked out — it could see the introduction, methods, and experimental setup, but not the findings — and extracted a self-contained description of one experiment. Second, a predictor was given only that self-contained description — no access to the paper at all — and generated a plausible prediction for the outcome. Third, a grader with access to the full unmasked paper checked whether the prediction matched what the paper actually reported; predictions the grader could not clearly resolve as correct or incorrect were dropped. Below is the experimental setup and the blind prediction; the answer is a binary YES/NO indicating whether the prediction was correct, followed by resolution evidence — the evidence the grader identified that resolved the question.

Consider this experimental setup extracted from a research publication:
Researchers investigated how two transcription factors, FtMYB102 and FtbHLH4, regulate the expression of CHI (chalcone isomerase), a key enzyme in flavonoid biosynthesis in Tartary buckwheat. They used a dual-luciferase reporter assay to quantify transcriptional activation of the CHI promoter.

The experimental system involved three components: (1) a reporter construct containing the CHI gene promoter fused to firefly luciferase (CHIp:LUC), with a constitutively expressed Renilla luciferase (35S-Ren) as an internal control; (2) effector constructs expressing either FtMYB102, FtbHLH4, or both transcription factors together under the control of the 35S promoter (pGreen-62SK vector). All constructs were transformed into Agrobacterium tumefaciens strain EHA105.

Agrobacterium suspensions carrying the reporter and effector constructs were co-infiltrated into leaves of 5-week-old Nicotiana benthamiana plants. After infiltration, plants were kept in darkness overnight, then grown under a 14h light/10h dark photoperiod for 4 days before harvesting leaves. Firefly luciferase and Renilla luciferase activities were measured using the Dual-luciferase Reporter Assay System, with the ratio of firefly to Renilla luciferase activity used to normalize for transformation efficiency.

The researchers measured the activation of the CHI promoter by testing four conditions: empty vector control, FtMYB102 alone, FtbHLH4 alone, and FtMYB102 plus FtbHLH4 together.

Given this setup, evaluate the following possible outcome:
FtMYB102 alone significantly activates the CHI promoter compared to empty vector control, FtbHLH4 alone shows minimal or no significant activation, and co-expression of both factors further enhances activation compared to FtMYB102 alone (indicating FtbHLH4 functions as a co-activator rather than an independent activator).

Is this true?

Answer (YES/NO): NO